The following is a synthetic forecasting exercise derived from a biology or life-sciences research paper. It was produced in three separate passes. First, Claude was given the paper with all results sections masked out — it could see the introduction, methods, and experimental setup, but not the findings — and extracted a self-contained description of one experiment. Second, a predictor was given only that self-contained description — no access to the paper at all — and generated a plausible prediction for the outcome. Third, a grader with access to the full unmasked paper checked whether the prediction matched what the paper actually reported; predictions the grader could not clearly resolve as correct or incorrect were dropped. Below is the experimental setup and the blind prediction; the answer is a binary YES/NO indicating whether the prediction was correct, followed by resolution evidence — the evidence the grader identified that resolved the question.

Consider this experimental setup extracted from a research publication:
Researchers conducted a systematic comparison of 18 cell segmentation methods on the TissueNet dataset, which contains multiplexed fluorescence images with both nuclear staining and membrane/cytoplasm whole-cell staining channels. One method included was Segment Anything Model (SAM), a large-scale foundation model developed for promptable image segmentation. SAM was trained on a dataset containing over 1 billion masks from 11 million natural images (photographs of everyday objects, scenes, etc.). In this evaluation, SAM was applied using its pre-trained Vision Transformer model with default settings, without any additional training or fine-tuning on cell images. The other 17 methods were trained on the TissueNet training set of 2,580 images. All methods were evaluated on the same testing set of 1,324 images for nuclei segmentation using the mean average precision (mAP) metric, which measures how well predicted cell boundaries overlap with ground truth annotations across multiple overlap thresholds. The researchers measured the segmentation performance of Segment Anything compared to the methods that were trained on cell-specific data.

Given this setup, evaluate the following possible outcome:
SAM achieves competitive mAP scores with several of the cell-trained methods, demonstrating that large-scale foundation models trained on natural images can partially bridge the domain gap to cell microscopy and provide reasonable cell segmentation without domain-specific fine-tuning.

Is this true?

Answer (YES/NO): NO